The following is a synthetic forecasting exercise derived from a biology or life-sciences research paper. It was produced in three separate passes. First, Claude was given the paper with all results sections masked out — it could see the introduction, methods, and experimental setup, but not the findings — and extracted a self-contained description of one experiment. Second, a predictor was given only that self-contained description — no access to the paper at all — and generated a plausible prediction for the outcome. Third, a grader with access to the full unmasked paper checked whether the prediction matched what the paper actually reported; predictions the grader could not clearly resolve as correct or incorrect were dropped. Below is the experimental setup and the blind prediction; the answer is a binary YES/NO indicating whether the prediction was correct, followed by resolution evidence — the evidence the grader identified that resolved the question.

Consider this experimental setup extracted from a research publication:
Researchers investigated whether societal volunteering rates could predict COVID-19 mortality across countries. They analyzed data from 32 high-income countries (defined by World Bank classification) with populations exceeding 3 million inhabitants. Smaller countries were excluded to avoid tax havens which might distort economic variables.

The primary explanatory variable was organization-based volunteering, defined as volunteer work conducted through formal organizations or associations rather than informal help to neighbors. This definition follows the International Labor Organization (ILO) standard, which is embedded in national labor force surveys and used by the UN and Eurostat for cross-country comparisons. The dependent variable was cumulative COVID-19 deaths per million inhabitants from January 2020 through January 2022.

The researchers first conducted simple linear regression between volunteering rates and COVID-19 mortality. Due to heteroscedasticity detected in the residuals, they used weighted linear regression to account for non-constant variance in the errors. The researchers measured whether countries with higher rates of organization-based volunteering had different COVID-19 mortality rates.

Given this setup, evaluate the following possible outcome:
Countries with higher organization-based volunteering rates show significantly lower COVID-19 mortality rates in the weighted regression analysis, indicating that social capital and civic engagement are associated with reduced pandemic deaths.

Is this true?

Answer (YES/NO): YES